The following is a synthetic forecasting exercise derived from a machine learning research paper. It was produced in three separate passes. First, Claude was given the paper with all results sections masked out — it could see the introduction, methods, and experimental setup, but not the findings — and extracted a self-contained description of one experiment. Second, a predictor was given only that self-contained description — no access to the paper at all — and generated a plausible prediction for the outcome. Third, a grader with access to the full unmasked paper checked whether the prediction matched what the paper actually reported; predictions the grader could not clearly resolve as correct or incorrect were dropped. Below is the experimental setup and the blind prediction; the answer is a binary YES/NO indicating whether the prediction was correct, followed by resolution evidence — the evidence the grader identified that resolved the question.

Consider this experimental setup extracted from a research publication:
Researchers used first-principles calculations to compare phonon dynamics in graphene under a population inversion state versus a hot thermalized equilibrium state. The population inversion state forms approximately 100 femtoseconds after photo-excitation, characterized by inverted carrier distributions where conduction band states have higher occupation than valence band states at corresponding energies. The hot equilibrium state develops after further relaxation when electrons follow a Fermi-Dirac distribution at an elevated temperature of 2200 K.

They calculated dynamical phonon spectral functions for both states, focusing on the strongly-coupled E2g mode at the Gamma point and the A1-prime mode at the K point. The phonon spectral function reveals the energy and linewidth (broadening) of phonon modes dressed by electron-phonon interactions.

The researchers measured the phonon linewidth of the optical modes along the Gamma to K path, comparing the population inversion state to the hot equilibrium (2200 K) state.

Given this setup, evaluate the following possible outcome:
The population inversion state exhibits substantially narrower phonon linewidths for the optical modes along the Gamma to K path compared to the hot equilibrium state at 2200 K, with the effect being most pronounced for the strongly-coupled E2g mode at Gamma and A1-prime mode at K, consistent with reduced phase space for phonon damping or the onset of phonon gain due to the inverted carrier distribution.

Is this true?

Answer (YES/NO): NO